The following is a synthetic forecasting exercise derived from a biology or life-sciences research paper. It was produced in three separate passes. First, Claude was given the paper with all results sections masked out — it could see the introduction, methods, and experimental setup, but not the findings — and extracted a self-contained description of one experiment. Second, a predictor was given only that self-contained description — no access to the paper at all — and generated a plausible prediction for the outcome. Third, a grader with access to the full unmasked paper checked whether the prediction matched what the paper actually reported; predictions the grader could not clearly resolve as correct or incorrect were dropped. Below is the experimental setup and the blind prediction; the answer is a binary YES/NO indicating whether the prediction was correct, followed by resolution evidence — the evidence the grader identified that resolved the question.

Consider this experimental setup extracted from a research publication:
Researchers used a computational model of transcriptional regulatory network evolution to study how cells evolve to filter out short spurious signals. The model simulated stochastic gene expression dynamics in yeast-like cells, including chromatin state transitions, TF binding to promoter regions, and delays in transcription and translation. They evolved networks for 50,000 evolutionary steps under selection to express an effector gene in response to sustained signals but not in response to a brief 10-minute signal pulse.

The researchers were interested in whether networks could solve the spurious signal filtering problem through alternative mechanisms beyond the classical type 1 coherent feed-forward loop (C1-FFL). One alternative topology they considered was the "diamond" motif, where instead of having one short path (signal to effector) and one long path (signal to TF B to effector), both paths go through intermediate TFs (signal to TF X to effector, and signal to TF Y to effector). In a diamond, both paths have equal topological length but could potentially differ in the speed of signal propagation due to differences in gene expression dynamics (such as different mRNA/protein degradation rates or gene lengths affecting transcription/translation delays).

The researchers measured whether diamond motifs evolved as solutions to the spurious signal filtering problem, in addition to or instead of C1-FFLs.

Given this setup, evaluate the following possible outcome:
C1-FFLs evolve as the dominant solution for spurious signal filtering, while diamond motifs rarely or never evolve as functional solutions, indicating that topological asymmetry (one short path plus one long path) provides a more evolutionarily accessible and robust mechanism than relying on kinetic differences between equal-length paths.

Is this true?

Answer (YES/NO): NO